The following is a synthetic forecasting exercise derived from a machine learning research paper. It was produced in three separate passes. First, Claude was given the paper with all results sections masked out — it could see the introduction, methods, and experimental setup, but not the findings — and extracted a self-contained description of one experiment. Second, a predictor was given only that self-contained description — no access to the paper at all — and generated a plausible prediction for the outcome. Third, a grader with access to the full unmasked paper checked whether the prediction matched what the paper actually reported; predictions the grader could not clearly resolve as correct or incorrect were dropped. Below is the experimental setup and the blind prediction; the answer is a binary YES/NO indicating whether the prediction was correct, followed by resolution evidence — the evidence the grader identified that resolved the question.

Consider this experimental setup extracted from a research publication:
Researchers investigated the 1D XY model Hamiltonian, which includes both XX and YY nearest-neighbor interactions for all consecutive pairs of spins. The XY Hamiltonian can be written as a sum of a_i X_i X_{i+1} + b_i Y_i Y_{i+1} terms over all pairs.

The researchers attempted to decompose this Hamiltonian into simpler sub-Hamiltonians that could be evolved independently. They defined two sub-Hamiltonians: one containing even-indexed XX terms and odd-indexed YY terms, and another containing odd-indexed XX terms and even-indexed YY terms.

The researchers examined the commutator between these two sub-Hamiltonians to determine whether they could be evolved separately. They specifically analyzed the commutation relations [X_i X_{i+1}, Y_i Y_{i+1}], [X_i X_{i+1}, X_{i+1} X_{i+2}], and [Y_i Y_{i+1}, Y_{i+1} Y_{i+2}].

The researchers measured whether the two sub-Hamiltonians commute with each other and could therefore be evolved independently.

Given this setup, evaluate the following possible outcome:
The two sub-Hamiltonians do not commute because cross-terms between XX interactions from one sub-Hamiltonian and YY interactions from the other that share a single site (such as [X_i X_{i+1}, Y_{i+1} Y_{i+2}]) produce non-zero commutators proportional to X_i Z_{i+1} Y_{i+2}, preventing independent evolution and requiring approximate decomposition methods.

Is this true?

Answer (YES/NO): NO